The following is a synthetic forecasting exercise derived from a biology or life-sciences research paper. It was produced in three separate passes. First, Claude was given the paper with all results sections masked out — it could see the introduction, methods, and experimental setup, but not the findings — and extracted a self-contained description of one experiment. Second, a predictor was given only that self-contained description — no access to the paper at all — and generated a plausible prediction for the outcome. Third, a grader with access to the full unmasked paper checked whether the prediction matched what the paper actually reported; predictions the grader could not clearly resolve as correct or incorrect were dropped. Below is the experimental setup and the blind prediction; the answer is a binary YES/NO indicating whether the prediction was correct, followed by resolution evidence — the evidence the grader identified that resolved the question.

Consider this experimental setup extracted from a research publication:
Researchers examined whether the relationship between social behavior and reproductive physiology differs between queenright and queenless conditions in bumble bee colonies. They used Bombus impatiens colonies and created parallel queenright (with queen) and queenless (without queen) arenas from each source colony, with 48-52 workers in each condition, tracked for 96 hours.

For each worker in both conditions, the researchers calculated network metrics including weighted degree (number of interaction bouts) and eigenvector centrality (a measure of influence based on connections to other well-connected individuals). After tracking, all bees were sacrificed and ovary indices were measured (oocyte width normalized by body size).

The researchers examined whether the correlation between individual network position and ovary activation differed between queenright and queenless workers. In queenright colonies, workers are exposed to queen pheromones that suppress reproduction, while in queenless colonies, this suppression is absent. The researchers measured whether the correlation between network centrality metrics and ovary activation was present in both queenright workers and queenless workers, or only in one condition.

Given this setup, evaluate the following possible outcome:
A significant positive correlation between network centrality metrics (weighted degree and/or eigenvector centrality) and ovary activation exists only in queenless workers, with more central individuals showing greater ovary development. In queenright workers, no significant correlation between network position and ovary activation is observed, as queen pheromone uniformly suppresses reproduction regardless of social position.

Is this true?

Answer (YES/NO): YES